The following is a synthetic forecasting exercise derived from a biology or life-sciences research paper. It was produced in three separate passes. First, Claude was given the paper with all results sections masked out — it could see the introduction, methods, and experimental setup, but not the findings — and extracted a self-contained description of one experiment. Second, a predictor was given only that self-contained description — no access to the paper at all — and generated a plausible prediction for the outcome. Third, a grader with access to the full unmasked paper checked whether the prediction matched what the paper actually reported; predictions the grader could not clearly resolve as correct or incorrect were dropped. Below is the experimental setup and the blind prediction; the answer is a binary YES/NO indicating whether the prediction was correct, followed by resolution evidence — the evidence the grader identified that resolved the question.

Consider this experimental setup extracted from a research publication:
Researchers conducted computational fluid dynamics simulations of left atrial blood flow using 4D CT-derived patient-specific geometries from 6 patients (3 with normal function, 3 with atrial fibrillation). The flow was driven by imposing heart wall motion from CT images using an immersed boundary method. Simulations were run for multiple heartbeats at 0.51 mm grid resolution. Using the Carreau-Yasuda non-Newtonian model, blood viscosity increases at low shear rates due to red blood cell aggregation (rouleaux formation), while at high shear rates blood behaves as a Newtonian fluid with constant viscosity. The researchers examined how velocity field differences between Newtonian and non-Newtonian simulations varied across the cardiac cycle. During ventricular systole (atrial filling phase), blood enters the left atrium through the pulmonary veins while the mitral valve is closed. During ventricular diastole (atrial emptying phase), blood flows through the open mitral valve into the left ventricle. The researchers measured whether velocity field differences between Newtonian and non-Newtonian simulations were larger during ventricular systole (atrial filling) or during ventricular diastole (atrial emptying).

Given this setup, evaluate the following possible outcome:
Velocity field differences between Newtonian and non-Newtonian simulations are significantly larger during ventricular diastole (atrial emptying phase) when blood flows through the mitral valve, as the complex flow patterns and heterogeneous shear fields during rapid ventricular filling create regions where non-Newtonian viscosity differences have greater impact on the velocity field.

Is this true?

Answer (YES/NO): YES